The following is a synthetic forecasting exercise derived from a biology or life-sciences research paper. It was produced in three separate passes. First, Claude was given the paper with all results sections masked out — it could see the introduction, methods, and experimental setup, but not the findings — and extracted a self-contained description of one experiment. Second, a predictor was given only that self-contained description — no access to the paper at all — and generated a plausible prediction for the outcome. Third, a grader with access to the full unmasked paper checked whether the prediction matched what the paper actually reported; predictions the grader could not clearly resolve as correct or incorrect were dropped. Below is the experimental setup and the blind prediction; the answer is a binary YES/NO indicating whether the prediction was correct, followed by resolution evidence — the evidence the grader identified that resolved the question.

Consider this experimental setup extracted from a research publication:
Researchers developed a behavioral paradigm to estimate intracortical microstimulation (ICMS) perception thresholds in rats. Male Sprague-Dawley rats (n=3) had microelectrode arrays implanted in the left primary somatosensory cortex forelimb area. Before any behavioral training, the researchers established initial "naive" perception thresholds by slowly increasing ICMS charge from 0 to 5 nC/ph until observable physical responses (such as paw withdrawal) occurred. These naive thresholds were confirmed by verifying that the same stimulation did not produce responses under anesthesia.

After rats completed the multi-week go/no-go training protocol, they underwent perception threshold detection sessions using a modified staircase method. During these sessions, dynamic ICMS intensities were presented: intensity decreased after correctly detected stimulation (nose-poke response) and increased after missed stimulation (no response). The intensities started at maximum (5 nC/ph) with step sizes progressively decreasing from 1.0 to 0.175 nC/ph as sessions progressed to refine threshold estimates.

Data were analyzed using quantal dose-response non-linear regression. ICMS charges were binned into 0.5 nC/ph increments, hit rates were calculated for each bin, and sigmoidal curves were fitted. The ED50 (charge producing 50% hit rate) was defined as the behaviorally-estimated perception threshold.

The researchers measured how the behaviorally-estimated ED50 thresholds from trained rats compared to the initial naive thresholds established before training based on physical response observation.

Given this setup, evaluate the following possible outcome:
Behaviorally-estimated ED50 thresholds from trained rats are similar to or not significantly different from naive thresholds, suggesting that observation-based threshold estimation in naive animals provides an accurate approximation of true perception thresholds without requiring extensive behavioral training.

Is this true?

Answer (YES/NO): NO